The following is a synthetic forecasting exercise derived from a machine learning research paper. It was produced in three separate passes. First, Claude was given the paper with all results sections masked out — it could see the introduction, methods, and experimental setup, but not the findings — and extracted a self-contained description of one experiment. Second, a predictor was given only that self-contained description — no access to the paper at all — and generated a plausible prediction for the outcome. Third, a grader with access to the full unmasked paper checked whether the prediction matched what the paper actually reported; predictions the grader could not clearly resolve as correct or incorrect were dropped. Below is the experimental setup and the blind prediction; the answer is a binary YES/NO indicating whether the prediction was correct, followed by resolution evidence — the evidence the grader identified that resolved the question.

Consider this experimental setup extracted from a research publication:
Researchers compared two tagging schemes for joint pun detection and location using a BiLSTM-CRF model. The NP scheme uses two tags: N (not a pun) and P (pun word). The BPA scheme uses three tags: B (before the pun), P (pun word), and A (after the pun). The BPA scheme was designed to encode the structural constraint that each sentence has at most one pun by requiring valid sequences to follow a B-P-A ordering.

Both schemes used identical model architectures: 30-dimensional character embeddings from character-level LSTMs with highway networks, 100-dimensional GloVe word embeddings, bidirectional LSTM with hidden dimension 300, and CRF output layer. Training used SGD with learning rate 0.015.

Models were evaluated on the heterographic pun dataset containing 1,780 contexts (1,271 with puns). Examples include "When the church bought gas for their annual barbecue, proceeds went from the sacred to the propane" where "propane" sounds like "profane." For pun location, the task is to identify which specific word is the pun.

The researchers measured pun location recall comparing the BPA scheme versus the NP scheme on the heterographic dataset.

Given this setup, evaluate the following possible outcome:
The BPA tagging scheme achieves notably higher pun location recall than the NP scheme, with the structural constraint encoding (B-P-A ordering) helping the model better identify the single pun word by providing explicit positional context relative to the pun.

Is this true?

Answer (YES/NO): YES